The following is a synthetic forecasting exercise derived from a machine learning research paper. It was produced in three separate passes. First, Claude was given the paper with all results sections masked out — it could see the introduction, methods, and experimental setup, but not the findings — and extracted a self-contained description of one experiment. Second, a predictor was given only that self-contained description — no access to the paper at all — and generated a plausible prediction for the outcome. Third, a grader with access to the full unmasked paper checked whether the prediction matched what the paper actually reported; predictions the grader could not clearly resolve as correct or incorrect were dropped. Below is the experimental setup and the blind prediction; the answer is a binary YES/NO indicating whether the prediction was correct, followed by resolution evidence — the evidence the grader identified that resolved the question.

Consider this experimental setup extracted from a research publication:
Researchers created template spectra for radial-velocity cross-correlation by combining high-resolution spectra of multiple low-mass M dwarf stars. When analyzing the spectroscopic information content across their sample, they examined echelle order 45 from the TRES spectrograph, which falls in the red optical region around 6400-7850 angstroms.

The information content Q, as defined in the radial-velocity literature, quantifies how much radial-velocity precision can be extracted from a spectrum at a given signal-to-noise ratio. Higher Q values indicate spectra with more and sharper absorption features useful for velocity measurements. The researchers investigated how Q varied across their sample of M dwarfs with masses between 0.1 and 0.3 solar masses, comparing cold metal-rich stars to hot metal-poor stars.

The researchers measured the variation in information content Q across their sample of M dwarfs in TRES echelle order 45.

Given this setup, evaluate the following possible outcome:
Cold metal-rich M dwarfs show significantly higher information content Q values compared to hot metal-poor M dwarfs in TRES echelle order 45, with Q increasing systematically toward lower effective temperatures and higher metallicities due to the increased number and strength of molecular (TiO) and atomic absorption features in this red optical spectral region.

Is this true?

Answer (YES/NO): NO